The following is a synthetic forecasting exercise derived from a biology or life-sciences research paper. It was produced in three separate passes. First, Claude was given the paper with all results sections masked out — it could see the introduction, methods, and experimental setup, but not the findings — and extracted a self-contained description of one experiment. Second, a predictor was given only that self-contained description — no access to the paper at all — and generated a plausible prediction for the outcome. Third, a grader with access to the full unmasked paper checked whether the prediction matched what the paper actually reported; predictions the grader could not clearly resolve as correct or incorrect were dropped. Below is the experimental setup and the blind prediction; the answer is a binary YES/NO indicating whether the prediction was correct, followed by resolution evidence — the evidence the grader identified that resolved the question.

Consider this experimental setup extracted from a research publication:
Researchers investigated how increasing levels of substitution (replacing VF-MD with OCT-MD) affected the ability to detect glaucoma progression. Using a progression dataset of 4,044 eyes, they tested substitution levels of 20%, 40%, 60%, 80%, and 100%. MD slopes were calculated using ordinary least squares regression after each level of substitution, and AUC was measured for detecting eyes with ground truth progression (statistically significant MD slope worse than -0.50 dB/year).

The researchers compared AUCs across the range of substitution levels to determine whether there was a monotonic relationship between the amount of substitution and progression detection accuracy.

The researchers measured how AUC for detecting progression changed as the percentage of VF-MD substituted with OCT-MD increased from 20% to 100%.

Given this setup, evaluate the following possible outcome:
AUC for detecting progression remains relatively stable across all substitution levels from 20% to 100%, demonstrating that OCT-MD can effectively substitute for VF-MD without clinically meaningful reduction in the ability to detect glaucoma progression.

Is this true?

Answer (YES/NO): NO